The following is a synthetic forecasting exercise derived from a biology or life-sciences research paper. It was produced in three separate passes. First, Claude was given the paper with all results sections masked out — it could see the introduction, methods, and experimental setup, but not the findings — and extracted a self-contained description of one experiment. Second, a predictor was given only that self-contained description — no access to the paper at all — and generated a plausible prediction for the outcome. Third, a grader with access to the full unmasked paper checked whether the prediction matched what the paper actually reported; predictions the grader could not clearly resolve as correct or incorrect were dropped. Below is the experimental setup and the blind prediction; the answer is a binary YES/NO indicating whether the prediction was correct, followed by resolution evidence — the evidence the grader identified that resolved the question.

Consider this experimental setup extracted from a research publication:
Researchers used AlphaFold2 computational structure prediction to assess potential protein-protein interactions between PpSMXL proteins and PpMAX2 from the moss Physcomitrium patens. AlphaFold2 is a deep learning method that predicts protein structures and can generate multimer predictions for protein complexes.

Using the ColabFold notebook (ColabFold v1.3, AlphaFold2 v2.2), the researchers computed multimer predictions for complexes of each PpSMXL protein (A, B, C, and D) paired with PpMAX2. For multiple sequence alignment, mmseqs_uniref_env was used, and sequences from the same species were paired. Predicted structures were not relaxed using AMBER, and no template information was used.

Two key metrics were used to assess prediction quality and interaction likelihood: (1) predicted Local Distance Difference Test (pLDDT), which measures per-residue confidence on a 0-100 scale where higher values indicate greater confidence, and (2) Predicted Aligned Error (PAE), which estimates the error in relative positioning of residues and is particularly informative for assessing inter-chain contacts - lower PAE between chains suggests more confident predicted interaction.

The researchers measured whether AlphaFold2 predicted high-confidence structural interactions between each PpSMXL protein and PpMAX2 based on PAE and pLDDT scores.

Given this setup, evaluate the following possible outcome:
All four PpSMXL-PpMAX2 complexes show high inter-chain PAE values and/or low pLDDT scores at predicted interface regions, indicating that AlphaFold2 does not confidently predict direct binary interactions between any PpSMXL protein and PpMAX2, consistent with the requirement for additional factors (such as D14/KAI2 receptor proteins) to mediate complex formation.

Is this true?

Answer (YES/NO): NO